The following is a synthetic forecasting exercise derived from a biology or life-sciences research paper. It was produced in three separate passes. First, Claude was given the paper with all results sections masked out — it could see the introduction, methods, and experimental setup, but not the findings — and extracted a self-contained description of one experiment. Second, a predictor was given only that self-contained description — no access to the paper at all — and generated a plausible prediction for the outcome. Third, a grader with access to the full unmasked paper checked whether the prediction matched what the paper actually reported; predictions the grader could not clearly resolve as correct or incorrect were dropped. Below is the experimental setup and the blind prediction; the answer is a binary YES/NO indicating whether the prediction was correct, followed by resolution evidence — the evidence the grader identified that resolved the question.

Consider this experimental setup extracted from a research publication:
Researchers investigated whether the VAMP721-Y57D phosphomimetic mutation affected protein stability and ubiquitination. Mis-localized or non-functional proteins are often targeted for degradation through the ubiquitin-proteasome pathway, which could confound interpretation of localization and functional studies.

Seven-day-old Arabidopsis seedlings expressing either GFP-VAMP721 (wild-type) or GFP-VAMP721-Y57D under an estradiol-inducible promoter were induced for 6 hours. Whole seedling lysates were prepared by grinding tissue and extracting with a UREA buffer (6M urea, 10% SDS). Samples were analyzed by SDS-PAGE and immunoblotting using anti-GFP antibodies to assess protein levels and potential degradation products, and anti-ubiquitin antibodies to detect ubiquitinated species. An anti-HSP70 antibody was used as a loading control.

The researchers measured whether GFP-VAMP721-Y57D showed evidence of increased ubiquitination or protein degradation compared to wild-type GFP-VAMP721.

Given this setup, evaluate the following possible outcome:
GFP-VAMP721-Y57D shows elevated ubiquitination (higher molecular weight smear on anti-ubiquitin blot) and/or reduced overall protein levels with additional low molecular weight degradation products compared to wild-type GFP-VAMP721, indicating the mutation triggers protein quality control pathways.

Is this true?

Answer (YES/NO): YES